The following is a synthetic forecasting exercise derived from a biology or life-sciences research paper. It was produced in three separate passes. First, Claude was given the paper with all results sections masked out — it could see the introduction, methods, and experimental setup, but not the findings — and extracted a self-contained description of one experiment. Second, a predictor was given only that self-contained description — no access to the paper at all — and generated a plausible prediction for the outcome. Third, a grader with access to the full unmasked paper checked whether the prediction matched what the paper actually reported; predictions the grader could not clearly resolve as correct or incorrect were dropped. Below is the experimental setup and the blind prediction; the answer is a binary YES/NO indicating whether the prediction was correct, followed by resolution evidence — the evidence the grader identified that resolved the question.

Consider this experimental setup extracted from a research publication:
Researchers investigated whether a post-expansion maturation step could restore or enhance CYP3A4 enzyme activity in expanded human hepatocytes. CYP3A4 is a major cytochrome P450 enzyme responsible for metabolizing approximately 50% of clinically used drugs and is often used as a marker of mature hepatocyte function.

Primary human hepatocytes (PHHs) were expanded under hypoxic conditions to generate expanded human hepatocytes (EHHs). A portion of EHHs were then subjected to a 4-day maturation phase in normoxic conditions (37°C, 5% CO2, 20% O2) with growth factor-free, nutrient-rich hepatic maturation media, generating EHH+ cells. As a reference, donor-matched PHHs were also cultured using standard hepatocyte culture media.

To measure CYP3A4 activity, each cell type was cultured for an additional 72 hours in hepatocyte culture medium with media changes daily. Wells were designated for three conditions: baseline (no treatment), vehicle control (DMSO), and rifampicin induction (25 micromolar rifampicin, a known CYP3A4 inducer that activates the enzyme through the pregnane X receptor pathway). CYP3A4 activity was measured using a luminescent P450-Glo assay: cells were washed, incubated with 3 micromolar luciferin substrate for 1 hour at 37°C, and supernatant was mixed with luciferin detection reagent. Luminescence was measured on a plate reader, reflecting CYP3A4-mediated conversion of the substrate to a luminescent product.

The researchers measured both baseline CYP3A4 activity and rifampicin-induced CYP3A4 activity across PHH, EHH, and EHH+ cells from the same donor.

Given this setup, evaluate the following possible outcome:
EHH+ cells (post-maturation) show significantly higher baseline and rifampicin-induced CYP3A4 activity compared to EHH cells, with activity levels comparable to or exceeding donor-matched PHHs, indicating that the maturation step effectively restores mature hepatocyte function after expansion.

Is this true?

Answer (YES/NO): NO